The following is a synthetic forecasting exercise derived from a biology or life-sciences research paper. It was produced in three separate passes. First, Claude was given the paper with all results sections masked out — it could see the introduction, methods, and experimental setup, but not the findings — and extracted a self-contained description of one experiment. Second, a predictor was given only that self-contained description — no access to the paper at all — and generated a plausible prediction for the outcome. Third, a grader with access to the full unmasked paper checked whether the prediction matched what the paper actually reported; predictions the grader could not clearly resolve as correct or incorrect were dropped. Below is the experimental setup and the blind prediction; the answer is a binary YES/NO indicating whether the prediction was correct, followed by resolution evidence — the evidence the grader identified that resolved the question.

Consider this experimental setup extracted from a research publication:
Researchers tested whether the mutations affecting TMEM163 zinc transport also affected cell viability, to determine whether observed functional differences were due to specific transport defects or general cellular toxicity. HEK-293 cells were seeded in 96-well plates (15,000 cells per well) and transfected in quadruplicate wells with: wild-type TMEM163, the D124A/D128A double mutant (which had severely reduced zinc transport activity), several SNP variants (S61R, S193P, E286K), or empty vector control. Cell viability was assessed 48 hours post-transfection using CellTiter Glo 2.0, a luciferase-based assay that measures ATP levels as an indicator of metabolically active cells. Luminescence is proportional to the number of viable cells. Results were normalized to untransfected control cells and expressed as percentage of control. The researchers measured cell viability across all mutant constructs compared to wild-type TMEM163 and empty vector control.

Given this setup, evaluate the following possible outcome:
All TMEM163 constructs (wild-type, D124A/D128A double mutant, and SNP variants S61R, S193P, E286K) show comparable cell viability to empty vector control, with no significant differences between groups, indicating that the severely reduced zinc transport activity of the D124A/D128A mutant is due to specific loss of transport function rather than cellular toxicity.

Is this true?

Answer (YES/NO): YES